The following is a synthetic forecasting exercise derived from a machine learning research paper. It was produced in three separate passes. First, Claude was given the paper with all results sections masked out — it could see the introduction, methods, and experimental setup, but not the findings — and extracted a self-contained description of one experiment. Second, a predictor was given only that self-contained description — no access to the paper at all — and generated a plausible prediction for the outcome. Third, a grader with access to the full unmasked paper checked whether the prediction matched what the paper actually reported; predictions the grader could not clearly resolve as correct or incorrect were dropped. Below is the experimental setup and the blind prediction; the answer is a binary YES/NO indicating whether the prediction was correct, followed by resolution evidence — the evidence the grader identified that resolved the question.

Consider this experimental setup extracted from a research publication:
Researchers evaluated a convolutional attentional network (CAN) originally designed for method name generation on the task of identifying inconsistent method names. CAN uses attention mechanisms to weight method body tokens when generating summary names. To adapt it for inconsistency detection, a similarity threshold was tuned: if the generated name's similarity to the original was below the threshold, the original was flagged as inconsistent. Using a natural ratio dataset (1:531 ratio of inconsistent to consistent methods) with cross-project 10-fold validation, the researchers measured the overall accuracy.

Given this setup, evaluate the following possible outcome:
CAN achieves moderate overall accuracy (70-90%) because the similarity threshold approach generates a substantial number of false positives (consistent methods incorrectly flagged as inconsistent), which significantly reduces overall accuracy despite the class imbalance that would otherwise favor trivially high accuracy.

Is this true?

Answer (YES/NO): NO